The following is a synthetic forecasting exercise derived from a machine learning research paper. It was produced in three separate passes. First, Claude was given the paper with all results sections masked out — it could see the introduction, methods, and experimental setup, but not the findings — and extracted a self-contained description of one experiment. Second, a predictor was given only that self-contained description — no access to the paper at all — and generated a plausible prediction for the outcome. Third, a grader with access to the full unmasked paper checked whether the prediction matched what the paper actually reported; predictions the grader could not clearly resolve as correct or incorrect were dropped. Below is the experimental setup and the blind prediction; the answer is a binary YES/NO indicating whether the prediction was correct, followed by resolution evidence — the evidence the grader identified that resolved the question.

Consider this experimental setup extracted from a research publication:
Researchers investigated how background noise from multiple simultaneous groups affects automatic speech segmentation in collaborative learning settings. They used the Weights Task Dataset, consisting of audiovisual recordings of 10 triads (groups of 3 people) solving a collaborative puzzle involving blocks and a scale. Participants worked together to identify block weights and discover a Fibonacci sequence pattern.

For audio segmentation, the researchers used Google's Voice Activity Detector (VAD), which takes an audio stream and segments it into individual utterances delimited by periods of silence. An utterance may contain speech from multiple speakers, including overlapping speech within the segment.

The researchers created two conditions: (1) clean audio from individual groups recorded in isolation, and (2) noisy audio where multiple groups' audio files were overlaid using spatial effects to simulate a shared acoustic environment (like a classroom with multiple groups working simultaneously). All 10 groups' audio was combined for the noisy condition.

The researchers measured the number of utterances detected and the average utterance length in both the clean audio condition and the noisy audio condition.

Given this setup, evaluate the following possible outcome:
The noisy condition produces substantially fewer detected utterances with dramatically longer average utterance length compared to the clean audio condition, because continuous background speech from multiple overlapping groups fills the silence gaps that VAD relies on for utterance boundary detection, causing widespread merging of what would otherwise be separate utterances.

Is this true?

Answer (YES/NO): YES